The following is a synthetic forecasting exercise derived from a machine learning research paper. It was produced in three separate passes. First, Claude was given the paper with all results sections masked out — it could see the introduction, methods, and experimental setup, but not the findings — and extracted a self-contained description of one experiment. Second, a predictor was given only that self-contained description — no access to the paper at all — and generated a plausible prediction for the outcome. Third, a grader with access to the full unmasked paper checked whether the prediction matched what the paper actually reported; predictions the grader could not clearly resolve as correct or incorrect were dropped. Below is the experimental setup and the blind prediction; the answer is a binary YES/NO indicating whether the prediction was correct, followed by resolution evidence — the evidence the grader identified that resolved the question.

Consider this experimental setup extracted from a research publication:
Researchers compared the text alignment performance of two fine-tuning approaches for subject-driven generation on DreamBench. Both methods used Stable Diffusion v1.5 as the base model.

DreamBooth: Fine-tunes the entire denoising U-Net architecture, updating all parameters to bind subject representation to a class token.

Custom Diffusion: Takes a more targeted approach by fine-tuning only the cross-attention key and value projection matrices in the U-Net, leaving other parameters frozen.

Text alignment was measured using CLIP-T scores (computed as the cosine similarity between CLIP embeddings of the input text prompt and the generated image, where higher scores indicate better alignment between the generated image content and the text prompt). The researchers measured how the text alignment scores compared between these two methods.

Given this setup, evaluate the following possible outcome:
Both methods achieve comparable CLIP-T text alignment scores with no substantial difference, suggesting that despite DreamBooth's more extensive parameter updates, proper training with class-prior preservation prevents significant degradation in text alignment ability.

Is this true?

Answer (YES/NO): YES